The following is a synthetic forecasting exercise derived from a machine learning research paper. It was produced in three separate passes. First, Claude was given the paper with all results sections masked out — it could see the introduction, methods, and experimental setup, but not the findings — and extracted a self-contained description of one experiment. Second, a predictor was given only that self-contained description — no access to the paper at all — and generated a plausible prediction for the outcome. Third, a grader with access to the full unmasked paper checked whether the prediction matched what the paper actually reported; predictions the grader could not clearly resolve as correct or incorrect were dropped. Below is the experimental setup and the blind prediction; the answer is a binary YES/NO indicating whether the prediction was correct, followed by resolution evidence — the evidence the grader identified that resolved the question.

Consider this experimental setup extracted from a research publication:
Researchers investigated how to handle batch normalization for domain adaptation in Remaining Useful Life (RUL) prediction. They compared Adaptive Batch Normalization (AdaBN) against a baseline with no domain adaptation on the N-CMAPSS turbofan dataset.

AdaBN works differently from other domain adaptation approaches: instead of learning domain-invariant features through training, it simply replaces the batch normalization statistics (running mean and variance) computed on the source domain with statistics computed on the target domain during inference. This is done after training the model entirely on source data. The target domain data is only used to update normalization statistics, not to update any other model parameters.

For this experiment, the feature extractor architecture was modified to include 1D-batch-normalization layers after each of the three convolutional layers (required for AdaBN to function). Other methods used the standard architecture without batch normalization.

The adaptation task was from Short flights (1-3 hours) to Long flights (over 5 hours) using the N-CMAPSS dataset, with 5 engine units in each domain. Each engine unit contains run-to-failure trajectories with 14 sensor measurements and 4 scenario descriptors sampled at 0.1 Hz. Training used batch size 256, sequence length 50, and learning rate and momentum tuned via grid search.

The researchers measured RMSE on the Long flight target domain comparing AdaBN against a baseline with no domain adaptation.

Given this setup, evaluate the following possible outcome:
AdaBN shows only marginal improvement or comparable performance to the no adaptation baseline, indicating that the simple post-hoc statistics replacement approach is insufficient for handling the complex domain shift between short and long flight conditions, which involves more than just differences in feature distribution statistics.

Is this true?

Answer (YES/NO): YES